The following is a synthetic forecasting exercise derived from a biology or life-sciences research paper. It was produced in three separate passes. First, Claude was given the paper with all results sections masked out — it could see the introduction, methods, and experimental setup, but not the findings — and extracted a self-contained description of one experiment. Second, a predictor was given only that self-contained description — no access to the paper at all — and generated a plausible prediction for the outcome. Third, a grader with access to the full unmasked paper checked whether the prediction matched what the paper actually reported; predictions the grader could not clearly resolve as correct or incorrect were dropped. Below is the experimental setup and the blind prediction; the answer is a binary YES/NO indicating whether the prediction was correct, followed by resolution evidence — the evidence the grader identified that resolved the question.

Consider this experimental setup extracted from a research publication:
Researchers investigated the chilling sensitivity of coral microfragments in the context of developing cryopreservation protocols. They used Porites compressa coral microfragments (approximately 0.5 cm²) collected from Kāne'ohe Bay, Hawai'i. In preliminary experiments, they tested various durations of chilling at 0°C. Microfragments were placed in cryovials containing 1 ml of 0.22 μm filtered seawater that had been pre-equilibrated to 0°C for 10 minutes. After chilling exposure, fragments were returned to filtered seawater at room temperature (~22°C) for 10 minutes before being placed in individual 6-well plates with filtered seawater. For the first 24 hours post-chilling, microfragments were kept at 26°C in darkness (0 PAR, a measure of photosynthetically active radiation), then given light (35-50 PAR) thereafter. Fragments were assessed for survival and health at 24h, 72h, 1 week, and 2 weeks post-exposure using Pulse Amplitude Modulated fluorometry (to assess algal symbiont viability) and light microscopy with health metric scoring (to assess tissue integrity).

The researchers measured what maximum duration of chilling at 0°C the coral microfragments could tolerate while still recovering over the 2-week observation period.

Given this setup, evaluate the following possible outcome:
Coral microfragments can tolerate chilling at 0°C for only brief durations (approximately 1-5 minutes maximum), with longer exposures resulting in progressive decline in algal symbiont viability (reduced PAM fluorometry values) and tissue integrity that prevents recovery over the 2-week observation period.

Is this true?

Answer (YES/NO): NO